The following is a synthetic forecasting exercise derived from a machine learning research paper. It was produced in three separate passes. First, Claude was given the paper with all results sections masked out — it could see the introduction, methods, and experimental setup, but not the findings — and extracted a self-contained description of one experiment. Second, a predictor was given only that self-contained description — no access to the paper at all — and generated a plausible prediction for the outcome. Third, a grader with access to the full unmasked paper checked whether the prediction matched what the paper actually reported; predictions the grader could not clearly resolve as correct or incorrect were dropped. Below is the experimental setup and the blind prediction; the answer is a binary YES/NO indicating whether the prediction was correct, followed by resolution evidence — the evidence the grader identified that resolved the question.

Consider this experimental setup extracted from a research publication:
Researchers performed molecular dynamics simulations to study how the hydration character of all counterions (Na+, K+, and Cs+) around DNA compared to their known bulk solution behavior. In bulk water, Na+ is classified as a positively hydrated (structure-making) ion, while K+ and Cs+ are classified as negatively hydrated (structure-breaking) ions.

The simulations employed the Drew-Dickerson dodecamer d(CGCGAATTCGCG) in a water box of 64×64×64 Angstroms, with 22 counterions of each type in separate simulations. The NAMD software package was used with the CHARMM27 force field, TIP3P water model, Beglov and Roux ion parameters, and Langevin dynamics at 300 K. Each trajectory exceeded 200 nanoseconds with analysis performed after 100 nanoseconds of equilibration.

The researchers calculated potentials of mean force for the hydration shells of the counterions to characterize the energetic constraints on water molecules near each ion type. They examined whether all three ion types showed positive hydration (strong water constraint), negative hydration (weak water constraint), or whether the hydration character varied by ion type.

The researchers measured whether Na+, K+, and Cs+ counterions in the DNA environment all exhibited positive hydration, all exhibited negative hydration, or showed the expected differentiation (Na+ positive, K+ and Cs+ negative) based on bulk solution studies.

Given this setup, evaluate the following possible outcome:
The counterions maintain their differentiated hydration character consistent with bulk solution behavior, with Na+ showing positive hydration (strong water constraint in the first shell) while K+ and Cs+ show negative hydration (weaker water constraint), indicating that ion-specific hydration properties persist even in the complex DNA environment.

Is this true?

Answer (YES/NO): NO